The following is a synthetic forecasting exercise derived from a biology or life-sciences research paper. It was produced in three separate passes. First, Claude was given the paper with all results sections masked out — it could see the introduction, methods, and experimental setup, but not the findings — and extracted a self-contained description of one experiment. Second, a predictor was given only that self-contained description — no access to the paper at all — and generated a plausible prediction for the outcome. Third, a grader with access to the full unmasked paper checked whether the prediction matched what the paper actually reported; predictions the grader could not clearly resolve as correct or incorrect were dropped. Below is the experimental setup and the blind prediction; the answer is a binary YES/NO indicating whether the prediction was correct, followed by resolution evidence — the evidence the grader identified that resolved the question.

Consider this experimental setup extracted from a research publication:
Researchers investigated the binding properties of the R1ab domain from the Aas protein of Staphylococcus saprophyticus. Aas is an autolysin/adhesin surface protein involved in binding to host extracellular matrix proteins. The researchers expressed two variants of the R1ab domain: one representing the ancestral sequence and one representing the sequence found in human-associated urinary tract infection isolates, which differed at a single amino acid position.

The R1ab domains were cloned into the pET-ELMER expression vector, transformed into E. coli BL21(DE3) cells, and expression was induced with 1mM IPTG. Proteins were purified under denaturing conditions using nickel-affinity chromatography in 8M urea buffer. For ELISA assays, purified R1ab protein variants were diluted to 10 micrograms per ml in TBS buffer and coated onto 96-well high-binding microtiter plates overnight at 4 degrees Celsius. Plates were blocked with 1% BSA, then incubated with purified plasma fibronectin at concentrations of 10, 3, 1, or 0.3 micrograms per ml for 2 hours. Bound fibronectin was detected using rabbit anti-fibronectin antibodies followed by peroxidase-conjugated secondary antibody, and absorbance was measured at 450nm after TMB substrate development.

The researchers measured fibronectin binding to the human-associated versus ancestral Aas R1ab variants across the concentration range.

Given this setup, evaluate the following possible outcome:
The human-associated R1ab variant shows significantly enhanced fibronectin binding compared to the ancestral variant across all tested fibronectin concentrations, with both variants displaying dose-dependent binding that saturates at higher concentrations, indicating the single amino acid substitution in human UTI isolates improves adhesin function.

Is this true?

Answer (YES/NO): NO